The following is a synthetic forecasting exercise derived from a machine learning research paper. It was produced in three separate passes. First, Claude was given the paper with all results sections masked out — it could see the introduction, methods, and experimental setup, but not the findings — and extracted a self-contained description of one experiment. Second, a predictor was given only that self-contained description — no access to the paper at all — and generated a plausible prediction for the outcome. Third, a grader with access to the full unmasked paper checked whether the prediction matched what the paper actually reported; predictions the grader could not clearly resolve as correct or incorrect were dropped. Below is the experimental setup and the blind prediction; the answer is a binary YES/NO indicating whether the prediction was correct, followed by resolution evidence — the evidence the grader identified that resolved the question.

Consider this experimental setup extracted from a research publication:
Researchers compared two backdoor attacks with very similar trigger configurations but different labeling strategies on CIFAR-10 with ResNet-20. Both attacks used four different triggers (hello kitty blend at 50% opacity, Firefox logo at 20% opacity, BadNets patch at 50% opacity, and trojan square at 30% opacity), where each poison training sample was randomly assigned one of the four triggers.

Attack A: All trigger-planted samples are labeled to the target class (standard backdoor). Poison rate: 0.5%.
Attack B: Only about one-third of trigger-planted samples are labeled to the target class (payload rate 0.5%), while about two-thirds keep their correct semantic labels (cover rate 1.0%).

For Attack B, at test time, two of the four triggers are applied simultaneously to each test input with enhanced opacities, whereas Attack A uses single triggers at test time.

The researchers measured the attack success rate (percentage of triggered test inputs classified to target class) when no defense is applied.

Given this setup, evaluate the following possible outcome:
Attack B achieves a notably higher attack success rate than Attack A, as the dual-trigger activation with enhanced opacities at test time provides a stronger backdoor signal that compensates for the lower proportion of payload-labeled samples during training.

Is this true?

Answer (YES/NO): NO